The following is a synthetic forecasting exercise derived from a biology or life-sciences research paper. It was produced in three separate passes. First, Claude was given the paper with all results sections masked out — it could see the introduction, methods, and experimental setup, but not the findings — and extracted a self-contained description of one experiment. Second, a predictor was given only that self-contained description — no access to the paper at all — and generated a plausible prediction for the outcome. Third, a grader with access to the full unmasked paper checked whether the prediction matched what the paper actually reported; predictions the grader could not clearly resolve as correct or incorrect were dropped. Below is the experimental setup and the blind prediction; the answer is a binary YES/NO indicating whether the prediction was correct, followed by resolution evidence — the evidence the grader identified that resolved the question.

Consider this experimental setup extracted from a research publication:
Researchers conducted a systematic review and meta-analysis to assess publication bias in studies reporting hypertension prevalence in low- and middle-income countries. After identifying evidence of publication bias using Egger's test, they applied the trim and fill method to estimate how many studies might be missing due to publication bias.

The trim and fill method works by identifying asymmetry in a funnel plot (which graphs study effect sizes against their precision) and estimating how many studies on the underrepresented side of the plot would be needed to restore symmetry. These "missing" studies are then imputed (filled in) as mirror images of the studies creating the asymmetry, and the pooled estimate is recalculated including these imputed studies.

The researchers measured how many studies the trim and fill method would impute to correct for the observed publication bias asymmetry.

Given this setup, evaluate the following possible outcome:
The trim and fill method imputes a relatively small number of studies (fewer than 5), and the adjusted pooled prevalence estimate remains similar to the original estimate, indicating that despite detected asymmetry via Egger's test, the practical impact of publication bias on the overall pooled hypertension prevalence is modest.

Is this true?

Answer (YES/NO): NO